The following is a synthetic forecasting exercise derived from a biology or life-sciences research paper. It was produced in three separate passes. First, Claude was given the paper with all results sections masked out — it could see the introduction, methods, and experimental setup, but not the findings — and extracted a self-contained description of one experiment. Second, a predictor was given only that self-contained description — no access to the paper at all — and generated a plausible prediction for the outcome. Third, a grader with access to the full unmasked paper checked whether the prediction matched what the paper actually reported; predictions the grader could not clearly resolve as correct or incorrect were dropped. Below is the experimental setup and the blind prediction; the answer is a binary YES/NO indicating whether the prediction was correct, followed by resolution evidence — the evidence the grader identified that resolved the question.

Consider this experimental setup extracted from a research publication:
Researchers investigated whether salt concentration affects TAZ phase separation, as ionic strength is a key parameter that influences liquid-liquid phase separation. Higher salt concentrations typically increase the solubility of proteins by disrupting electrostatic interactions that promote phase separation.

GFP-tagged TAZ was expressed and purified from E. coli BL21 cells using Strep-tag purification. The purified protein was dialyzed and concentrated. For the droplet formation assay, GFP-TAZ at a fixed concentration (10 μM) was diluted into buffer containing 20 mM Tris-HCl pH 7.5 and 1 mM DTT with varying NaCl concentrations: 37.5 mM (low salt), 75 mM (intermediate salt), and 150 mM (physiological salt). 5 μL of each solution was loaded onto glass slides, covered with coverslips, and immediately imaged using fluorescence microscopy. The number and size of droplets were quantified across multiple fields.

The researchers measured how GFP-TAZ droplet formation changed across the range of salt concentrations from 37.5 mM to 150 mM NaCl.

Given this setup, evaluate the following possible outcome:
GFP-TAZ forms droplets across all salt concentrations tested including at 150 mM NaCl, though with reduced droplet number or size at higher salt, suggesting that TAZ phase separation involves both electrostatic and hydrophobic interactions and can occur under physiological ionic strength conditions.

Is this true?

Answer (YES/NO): NO